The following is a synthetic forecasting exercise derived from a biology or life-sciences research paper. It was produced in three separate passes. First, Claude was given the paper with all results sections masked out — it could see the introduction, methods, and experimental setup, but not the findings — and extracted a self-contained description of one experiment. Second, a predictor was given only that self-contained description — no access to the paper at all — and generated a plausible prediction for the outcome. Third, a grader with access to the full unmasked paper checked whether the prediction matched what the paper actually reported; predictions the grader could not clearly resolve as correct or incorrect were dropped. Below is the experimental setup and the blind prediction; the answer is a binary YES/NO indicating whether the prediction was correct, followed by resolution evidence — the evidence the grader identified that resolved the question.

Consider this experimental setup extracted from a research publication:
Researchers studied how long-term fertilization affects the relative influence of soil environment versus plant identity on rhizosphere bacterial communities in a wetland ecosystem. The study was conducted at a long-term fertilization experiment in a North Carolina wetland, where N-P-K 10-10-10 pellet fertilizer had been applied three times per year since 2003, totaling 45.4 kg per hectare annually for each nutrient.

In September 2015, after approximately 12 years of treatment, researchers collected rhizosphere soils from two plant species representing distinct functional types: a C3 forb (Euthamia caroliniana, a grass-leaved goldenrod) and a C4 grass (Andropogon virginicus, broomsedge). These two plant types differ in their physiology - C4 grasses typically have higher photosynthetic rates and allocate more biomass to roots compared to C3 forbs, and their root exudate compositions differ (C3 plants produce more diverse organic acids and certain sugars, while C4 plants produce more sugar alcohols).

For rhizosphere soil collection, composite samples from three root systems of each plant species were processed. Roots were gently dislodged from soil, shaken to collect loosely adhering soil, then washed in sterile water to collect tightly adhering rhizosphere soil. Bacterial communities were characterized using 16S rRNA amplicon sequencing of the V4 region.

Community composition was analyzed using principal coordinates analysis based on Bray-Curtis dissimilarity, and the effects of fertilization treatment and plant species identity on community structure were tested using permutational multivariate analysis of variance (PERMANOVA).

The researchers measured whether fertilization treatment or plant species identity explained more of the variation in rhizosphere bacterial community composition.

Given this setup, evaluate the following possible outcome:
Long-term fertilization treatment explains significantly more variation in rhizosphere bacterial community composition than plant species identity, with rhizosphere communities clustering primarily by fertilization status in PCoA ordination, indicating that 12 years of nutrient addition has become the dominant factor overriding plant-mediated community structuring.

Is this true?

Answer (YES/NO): YES